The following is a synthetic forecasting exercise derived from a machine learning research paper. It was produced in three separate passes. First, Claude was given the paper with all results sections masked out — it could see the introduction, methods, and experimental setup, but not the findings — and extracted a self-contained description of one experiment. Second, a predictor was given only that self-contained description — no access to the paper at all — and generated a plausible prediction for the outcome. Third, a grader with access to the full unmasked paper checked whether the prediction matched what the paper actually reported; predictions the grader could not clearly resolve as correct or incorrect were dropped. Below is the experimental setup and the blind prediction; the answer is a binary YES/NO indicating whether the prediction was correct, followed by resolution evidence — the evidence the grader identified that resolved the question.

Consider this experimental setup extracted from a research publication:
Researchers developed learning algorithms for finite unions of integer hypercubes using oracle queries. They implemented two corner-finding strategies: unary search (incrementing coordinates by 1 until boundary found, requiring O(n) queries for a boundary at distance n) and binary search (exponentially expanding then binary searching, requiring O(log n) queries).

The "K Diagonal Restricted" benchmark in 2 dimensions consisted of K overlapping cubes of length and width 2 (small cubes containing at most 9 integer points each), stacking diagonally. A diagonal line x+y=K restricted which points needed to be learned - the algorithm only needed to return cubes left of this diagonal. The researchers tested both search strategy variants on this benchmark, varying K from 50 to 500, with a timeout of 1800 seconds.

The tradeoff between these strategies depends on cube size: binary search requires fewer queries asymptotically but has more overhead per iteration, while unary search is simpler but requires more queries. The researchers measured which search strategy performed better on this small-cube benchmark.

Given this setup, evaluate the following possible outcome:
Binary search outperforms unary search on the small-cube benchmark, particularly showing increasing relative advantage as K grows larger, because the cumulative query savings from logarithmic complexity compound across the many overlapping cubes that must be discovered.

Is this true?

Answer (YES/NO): NO